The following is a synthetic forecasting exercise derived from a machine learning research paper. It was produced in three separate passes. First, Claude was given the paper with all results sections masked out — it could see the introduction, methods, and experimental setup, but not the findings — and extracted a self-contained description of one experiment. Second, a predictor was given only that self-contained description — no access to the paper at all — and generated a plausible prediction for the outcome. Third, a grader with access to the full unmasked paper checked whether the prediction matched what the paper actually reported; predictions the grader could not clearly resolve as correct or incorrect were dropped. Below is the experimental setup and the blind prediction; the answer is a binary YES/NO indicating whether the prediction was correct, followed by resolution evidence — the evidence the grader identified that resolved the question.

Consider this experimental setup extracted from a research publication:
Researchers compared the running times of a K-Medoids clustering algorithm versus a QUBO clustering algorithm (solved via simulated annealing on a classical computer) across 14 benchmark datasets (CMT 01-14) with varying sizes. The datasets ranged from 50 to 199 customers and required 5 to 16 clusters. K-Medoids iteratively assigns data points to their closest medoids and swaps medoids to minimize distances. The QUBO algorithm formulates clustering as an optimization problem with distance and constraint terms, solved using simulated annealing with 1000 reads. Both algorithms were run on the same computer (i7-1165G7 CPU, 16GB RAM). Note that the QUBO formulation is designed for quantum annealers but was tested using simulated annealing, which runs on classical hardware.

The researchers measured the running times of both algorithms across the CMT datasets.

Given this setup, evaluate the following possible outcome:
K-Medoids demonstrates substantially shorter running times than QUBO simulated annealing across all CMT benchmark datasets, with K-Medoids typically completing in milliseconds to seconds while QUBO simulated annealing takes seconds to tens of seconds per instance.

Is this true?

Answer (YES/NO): NO